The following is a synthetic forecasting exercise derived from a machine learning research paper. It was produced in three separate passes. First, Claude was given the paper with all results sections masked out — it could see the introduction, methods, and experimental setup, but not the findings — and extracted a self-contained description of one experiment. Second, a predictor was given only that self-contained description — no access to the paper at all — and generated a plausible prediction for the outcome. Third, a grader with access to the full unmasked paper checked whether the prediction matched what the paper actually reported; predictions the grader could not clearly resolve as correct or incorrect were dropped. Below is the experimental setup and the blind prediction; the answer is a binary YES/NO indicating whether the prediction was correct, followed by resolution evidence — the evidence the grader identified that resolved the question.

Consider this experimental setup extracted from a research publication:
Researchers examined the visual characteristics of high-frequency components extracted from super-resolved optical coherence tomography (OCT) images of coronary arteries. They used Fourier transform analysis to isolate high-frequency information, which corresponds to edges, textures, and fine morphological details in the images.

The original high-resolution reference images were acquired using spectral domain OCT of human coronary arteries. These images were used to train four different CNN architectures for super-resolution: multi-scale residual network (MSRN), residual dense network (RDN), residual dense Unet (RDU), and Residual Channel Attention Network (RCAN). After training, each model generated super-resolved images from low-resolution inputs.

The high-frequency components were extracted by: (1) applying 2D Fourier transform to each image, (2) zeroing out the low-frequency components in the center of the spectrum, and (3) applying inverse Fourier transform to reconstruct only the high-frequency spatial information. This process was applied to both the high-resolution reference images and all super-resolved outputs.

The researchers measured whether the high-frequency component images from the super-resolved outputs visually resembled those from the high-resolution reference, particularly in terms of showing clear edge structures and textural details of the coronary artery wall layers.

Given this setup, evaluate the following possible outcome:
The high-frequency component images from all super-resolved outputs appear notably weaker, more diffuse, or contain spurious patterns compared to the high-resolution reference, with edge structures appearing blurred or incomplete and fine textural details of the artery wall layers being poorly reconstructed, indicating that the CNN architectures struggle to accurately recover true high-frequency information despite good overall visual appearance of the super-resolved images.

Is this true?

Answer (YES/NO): NO